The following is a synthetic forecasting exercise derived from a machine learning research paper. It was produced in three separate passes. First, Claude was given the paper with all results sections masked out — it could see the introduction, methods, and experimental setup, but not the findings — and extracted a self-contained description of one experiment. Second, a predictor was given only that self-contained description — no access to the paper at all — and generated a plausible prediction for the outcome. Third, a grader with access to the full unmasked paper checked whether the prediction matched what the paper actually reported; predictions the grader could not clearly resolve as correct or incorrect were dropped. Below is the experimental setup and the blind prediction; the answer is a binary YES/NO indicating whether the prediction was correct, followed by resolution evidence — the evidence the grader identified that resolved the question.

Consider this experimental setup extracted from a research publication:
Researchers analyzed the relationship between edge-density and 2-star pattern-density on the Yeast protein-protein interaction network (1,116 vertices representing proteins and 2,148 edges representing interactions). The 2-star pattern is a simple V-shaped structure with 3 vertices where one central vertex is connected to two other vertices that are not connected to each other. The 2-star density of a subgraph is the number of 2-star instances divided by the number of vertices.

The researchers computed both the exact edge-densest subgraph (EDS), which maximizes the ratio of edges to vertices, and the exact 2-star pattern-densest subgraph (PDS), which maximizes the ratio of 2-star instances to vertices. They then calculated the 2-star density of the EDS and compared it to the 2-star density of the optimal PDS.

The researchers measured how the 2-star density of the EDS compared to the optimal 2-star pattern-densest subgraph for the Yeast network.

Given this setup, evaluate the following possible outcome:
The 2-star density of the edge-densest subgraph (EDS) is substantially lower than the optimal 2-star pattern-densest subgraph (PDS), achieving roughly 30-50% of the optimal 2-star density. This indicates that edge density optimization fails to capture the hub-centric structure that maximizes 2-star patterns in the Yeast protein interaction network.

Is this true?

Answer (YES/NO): NO